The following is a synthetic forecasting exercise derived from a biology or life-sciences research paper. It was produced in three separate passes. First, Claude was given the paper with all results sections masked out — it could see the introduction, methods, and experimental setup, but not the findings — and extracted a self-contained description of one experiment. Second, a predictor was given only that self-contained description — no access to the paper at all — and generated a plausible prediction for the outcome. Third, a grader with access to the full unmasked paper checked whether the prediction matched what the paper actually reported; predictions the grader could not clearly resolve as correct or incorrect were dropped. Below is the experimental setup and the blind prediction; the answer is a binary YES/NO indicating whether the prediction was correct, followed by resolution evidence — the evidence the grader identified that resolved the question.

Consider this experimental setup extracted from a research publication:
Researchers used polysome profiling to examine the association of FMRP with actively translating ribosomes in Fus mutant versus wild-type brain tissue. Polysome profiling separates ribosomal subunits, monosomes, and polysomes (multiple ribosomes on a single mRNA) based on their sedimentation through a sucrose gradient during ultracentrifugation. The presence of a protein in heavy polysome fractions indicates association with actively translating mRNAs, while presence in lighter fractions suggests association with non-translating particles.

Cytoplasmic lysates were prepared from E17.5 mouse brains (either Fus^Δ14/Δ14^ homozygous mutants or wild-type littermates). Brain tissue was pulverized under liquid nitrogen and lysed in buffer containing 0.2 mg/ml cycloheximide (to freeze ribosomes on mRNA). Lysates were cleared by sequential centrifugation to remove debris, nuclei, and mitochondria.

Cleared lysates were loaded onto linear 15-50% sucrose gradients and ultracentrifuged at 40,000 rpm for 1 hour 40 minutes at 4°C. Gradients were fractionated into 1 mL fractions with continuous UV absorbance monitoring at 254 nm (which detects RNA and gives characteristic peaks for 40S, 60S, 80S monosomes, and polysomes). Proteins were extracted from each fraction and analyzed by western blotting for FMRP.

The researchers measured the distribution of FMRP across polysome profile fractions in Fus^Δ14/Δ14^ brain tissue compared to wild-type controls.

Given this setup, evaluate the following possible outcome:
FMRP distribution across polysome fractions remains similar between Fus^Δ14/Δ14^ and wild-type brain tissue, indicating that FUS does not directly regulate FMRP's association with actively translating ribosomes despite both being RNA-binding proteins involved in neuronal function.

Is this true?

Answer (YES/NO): NO